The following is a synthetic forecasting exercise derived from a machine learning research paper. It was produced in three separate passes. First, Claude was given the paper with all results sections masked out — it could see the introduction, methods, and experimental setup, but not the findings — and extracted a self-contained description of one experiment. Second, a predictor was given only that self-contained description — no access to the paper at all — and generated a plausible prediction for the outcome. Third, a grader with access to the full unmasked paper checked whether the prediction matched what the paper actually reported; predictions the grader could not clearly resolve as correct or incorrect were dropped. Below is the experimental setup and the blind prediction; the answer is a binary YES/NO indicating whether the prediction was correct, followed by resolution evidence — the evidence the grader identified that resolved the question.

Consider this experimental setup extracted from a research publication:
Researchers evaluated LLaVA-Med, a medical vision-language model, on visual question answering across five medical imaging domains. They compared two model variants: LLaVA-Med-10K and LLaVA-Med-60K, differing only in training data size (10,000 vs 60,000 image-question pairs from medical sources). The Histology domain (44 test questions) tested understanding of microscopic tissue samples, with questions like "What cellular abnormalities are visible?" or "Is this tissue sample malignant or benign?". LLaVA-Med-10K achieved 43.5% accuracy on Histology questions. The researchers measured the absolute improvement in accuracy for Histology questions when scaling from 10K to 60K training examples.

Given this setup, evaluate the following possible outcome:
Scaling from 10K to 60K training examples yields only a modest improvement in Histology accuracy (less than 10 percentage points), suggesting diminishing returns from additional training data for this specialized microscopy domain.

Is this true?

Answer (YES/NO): YES